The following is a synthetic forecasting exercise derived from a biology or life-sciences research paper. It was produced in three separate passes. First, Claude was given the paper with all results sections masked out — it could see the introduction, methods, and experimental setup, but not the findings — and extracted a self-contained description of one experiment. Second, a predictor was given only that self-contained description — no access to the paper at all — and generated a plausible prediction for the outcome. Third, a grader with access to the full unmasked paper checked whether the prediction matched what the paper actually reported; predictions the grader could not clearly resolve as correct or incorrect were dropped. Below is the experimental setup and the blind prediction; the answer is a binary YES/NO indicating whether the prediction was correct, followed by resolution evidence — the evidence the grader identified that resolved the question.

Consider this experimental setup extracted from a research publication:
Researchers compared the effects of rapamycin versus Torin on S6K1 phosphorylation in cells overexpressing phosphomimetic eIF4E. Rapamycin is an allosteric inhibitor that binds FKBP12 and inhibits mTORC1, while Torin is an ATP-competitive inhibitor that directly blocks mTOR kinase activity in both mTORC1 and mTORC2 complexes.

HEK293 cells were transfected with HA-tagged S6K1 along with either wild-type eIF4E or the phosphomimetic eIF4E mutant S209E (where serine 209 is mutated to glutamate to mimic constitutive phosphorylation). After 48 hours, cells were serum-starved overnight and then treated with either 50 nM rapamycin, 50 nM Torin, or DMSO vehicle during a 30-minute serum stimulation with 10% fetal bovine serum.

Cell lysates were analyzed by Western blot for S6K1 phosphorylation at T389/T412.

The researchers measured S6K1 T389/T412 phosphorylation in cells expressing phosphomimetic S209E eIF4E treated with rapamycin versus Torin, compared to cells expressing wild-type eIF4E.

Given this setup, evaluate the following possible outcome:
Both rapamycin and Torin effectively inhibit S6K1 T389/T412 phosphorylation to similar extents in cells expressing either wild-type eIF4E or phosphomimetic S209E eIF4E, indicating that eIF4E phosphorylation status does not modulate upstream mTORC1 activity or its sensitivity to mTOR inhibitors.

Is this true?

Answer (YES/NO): NO